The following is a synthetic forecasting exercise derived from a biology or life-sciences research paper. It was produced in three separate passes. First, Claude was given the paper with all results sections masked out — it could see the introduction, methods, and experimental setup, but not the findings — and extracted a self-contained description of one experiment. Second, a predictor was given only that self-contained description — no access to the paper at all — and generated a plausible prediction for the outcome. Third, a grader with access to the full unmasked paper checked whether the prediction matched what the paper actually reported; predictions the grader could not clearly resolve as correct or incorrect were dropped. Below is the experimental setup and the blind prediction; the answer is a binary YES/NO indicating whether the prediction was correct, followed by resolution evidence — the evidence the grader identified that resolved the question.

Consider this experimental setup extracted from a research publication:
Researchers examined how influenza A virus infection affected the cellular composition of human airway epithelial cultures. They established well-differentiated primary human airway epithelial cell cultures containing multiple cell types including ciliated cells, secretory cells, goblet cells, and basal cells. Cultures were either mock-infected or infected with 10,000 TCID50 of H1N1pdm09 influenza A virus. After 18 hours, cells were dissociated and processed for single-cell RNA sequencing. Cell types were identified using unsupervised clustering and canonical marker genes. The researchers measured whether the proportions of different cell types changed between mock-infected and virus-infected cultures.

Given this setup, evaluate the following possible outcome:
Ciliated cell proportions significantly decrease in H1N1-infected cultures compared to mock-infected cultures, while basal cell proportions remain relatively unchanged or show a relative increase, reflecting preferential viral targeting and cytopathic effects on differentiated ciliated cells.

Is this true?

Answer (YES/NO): NO